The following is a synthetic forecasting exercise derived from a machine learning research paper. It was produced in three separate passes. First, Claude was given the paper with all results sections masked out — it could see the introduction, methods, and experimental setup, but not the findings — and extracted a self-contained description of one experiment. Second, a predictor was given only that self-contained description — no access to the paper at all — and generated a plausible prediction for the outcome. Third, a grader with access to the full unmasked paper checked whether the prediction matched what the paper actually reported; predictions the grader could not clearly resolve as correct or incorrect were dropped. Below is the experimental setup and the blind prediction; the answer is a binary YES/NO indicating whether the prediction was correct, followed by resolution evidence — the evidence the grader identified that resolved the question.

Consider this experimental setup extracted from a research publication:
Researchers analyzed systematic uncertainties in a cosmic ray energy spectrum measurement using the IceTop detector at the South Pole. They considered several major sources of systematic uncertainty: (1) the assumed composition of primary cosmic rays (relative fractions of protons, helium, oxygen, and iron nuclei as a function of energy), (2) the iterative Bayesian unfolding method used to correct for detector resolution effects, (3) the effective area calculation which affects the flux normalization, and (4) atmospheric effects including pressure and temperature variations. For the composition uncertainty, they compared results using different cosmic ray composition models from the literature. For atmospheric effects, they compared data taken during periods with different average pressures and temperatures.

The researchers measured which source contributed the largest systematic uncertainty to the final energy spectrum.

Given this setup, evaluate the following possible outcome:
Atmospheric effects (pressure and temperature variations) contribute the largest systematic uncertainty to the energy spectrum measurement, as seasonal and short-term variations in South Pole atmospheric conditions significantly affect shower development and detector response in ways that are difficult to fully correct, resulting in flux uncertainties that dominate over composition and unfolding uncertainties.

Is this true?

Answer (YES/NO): NO